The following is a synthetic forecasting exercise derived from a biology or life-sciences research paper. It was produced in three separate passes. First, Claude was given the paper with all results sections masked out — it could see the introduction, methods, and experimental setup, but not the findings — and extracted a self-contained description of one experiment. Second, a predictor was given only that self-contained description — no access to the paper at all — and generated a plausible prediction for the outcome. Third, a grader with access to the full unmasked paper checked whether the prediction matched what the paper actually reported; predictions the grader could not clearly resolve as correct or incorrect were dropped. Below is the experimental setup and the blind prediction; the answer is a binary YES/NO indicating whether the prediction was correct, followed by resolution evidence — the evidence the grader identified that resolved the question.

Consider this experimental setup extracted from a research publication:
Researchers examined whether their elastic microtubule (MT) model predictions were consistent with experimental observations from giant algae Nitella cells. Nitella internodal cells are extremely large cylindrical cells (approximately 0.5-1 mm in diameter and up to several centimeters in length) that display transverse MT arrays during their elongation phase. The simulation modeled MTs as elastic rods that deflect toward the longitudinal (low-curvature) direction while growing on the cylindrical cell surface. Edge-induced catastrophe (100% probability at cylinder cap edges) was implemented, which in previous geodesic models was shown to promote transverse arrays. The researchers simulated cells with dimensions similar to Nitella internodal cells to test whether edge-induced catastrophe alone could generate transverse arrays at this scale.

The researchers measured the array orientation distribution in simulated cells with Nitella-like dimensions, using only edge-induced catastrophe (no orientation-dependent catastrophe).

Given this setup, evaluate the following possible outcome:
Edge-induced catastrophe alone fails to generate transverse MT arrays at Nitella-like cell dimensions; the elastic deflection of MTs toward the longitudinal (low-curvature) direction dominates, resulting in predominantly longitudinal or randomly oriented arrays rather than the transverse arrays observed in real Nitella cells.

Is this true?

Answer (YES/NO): NO